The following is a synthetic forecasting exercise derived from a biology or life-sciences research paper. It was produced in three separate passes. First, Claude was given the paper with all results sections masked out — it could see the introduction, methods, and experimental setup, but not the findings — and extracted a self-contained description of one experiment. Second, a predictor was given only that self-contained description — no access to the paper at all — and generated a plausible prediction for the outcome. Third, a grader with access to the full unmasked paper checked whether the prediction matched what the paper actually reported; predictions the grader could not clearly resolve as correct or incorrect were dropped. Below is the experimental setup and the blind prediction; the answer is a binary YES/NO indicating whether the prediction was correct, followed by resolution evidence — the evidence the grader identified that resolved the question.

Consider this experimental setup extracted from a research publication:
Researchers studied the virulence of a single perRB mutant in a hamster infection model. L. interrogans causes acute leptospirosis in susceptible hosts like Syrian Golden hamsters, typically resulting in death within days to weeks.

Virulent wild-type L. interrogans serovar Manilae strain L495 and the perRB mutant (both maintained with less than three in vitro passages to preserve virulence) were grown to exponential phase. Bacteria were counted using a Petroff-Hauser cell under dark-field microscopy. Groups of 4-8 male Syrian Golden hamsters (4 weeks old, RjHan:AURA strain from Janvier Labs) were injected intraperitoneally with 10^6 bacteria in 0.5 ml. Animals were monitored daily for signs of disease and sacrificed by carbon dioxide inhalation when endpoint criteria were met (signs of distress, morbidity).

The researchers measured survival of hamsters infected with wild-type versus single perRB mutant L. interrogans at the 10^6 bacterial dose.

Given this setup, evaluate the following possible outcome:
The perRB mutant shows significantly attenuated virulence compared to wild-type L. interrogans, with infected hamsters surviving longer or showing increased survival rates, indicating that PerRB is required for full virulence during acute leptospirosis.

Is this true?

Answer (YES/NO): NO